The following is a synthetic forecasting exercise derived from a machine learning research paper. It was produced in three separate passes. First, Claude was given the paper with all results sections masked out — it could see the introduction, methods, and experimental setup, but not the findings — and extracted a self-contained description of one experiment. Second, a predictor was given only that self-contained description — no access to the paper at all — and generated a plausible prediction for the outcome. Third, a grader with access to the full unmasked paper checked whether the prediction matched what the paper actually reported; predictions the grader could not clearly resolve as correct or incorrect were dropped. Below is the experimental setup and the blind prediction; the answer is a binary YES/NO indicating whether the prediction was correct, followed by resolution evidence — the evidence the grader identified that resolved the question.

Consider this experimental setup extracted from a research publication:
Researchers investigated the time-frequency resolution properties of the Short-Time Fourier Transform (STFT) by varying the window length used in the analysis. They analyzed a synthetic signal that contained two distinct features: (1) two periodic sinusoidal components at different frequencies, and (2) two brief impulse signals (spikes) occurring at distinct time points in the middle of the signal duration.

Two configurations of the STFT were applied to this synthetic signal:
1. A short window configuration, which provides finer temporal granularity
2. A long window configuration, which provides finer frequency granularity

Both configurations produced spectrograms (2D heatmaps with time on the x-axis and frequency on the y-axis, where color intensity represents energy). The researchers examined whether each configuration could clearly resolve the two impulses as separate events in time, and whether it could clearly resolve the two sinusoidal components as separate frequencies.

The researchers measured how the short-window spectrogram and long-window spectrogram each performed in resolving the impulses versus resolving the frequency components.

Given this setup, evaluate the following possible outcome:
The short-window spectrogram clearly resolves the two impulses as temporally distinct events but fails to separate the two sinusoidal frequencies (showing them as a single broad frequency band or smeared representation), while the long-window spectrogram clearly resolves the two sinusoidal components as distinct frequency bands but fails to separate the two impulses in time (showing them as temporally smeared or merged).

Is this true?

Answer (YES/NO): YES